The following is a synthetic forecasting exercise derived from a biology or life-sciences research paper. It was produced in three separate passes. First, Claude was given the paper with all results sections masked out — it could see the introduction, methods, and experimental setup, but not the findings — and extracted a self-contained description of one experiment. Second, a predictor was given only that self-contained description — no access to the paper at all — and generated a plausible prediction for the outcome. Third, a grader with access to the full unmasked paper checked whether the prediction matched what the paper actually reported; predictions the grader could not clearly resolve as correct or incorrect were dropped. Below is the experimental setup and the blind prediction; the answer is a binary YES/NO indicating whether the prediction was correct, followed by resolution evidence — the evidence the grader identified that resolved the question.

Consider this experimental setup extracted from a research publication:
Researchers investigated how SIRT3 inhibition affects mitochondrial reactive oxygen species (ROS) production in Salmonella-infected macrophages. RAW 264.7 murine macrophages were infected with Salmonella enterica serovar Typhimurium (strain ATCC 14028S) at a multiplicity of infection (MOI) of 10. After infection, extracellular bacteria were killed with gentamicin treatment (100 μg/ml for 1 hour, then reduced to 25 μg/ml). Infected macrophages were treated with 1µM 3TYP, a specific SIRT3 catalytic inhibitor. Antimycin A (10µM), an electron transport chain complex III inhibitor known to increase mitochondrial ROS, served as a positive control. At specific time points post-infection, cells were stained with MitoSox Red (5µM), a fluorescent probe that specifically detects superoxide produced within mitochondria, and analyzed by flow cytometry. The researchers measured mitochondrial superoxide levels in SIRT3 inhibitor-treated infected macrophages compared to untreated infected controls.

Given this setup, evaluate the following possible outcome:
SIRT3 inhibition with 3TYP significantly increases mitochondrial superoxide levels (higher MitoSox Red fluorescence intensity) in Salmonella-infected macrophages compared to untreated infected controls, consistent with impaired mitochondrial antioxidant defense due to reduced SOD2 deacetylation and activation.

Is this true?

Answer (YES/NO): YES